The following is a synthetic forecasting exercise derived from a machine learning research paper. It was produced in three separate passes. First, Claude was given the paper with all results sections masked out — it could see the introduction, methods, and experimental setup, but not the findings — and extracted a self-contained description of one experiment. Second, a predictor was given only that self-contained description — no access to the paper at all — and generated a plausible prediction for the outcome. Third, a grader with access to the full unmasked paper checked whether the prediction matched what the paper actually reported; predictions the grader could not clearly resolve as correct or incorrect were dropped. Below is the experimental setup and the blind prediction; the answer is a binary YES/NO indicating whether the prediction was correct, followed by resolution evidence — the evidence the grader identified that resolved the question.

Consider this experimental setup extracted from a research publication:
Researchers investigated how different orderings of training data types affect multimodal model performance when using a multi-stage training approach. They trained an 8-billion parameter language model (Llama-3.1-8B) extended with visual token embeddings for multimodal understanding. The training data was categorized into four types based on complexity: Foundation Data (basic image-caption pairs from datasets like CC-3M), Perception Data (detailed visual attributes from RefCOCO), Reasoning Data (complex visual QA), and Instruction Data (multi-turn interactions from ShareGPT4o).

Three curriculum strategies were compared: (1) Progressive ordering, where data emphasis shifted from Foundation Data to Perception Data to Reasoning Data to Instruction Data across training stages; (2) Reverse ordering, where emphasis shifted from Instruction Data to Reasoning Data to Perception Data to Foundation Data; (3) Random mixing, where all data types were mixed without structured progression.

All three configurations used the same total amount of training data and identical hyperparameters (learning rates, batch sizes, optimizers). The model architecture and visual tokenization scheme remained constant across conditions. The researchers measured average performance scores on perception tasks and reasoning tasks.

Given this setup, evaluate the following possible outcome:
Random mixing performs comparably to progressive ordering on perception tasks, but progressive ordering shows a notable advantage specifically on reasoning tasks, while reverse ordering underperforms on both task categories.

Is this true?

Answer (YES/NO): NO